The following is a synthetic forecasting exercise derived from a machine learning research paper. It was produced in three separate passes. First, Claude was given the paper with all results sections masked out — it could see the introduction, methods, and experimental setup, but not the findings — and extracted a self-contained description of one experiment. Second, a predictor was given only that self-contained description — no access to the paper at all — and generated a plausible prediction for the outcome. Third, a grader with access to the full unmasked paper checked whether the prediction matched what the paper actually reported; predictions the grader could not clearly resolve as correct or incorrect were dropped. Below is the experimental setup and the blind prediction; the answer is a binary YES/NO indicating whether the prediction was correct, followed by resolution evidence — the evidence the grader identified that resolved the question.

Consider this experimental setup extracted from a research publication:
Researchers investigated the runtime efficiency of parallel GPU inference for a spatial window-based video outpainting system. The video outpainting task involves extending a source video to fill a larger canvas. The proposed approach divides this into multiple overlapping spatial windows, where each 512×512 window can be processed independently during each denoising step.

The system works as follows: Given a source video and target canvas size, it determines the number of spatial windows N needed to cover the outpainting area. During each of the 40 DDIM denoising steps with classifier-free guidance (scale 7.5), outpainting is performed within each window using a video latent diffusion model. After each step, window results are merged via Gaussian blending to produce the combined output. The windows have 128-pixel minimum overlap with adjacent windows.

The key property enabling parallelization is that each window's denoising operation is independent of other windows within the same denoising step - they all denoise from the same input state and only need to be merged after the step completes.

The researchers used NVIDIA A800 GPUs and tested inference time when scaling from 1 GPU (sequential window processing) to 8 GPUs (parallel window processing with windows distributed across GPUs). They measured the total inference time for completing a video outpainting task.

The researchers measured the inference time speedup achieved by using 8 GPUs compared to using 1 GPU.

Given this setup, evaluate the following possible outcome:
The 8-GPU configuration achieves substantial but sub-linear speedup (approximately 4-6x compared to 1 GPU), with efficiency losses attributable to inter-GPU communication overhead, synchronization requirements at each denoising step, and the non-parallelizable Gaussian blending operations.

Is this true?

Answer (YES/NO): YES